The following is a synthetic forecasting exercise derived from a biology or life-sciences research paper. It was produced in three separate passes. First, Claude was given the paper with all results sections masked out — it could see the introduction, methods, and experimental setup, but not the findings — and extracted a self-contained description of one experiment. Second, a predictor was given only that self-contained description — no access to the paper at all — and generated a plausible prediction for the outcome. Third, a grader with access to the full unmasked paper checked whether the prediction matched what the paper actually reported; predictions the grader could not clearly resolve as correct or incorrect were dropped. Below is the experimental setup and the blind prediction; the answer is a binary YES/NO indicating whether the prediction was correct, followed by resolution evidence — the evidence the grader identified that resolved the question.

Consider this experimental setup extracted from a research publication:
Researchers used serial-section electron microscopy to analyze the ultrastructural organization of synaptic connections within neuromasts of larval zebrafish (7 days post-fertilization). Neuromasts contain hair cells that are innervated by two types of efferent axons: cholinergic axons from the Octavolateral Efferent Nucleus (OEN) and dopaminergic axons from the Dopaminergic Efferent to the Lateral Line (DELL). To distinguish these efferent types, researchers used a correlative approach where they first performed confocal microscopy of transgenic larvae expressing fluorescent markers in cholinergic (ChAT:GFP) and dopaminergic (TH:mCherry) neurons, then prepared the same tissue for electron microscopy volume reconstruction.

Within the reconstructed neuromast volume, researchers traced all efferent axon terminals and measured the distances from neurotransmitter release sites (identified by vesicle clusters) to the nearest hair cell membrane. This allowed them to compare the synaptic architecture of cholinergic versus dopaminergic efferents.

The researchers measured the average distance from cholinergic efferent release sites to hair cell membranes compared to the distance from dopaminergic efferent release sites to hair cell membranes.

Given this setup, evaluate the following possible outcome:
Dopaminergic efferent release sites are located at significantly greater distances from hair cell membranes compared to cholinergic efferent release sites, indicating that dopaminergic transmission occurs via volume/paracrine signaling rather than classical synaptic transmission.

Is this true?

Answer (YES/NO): YES